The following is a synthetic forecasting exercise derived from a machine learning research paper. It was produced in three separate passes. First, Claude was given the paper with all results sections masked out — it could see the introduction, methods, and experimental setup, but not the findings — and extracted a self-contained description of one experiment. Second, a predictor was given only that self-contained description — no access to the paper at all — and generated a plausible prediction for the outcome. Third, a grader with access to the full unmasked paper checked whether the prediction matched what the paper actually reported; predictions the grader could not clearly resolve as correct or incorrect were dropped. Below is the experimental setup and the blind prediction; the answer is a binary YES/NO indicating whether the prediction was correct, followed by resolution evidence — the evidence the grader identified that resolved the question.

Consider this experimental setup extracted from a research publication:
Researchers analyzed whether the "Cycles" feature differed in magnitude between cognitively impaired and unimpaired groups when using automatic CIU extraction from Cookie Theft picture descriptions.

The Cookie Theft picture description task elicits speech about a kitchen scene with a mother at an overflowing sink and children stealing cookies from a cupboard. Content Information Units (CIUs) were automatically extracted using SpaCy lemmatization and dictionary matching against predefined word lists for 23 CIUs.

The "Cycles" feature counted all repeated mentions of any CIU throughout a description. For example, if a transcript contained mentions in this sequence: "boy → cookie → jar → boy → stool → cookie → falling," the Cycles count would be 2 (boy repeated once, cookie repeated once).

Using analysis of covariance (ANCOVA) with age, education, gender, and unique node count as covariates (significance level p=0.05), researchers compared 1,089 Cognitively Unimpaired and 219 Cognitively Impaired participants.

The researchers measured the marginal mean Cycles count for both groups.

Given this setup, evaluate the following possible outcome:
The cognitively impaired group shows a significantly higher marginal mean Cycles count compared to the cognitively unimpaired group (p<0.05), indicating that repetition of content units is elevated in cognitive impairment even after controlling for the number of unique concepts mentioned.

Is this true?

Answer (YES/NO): YES